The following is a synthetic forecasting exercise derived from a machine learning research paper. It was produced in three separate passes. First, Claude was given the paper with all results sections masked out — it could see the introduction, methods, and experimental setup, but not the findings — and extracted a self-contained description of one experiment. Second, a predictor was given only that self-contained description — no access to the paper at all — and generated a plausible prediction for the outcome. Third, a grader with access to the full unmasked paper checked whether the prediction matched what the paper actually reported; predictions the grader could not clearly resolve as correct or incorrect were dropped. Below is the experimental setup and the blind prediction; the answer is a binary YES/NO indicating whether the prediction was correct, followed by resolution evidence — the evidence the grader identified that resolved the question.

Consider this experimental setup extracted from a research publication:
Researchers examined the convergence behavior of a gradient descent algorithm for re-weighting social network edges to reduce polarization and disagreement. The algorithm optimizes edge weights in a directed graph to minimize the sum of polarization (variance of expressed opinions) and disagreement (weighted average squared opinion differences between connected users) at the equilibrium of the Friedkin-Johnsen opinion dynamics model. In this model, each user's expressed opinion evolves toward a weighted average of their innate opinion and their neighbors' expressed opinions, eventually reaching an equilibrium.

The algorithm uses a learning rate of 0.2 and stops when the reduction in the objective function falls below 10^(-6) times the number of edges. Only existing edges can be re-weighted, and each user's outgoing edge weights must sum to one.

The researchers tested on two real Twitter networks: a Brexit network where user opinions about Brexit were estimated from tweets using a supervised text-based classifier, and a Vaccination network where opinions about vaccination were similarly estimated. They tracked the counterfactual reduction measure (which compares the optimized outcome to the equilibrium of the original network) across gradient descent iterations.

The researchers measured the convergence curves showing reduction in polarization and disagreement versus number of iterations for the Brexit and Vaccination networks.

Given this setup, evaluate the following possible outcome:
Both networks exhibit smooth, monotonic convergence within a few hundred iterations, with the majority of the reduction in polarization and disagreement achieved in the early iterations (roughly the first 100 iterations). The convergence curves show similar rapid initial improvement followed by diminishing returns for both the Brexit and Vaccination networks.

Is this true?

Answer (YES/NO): NO